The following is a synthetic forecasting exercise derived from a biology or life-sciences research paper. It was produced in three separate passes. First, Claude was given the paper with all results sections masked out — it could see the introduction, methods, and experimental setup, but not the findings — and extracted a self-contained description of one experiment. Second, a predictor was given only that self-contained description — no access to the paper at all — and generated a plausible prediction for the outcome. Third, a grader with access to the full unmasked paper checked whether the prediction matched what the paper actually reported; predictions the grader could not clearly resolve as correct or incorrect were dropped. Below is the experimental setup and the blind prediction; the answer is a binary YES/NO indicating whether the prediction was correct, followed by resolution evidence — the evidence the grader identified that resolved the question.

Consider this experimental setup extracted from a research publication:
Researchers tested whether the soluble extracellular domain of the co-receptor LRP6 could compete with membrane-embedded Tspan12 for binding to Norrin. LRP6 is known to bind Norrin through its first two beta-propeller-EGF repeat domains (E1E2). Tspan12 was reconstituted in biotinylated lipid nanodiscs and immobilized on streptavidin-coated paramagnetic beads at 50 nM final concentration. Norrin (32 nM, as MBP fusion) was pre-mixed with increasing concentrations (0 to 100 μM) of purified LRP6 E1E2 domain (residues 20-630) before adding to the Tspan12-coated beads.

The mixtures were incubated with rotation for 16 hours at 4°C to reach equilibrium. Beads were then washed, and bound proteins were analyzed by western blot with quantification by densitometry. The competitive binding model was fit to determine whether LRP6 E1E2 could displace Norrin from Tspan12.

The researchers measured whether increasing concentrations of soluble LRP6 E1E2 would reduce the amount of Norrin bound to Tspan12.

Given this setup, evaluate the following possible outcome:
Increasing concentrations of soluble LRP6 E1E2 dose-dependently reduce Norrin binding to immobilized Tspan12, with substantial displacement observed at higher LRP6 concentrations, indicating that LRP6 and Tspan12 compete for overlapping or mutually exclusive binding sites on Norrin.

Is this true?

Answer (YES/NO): YES